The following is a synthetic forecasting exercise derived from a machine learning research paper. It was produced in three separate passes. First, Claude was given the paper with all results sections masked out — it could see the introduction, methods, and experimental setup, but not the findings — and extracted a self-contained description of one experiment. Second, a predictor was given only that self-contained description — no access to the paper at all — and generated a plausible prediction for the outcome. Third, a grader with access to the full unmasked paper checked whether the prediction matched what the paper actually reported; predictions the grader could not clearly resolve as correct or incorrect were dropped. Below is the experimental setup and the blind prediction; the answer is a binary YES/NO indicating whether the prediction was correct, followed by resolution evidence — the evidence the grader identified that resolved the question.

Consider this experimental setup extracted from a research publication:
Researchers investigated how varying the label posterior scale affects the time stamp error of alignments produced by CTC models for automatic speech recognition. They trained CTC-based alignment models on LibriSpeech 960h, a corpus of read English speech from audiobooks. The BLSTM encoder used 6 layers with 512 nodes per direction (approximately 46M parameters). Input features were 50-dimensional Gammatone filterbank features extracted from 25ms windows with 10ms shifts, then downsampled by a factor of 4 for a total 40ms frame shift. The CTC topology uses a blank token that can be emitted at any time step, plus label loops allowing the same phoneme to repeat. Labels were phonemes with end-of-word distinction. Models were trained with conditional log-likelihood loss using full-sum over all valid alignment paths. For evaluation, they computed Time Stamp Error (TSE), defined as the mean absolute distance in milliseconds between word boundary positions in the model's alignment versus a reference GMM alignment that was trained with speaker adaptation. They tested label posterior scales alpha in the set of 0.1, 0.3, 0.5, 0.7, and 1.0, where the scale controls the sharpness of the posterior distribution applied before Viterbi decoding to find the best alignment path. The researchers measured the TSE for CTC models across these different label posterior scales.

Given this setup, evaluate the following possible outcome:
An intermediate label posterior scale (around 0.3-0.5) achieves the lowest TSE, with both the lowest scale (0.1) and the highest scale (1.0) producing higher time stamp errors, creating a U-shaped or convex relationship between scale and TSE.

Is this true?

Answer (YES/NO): NO